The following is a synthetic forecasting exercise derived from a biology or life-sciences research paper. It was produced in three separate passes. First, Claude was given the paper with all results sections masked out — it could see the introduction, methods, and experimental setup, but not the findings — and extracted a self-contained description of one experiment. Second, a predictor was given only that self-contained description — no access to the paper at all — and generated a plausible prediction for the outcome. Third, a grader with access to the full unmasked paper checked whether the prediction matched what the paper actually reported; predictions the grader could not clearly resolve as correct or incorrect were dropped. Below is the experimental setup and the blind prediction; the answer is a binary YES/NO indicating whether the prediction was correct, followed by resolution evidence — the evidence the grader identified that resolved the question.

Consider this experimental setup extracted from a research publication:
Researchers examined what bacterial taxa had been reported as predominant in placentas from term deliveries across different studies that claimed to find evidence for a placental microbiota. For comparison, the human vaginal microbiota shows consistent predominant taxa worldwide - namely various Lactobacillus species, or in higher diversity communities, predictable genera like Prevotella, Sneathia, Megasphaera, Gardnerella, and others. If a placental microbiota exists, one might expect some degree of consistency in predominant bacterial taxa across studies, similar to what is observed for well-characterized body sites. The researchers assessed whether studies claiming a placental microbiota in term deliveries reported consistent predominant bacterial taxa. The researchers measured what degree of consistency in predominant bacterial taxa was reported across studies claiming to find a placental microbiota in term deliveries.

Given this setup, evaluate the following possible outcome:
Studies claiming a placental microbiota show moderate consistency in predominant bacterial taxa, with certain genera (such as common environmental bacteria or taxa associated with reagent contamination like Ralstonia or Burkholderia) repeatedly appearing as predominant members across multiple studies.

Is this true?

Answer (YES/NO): NO